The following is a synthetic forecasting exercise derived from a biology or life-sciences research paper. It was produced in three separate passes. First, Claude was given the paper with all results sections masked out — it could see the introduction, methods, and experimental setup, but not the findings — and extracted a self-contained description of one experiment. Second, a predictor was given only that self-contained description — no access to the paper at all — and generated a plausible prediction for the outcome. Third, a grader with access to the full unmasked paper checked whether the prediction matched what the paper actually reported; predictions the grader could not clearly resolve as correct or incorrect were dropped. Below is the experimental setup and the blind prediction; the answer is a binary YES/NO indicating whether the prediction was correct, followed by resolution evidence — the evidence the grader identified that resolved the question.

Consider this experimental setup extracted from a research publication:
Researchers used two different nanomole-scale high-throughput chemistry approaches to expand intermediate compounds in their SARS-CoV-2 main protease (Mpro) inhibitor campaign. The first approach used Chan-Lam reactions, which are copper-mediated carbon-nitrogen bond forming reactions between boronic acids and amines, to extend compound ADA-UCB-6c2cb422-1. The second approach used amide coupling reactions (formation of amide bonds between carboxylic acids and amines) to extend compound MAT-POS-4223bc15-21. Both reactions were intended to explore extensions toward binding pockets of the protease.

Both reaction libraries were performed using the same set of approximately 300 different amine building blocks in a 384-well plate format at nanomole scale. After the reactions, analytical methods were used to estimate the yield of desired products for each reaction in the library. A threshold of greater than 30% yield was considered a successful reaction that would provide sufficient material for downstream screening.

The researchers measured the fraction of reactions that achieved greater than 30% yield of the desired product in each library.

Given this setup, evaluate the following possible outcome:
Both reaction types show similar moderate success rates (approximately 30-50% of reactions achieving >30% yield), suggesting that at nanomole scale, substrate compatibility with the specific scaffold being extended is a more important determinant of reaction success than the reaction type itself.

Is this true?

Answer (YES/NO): NO